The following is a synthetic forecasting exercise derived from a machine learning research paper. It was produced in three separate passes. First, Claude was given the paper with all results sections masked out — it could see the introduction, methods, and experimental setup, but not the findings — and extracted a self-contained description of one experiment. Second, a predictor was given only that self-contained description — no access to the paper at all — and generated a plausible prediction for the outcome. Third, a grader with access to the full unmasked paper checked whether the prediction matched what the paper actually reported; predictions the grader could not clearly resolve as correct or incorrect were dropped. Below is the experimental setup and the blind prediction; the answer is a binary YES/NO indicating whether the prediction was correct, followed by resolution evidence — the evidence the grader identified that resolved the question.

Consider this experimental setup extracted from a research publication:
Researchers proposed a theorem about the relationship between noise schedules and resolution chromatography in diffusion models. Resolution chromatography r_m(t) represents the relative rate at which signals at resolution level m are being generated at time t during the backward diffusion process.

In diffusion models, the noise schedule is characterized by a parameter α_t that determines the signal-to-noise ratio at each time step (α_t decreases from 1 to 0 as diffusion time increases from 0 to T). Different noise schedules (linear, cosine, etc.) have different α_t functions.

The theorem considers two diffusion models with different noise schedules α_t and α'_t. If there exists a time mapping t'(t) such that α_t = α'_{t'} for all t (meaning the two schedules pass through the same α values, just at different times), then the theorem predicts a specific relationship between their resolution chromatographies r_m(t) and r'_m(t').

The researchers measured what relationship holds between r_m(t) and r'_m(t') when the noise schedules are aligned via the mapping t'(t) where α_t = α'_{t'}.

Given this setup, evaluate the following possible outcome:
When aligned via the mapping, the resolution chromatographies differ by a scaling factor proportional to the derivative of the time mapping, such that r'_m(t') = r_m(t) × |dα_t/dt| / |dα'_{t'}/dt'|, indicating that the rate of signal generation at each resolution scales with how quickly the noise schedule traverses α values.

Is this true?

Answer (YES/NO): NO